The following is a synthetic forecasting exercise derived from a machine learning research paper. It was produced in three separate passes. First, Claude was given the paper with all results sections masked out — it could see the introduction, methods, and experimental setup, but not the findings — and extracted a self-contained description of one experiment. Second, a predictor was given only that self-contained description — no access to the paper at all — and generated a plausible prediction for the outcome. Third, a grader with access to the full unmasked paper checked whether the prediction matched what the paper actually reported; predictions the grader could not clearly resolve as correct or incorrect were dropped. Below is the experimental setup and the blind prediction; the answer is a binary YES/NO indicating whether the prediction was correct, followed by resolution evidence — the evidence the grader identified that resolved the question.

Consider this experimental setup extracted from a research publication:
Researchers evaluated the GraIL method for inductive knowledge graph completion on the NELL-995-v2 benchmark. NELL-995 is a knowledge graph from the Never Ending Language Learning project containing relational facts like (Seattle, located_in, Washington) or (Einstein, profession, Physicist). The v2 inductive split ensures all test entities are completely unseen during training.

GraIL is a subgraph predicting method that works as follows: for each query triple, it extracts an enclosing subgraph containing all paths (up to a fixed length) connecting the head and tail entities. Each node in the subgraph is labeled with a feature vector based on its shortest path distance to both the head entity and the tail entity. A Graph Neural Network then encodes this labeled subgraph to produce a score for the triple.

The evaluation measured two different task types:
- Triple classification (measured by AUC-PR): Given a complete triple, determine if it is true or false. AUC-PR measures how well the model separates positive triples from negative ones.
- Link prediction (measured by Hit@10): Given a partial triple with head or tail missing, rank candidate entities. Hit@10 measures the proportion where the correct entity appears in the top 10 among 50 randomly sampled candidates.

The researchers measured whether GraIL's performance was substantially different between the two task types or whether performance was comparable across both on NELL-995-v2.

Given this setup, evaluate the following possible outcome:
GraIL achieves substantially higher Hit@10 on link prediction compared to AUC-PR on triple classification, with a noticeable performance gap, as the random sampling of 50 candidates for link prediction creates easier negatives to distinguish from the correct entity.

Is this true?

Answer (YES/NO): NO